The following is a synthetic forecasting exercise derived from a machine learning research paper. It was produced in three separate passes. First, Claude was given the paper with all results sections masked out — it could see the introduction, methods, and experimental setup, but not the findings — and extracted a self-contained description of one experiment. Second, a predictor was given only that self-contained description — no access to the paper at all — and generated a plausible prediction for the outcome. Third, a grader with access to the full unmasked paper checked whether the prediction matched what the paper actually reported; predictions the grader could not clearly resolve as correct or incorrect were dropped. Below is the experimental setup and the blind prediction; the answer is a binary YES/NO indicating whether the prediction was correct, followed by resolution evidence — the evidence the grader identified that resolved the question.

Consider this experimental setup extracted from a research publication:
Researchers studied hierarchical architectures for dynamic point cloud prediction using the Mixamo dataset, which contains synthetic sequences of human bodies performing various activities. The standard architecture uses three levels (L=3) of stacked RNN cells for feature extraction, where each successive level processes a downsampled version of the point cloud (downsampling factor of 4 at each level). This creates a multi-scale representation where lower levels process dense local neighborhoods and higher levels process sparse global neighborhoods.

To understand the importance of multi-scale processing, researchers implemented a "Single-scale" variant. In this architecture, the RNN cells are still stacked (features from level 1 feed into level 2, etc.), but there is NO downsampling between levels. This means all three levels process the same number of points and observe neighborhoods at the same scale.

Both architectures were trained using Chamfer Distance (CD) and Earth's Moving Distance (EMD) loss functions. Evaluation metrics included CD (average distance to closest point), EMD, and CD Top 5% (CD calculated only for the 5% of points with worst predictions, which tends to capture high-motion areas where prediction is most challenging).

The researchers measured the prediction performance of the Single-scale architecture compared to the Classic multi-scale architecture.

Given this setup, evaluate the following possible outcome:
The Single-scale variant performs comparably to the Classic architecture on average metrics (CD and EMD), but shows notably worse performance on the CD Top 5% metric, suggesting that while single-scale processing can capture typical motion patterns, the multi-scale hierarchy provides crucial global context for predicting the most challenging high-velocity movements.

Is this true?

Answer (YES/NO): NO